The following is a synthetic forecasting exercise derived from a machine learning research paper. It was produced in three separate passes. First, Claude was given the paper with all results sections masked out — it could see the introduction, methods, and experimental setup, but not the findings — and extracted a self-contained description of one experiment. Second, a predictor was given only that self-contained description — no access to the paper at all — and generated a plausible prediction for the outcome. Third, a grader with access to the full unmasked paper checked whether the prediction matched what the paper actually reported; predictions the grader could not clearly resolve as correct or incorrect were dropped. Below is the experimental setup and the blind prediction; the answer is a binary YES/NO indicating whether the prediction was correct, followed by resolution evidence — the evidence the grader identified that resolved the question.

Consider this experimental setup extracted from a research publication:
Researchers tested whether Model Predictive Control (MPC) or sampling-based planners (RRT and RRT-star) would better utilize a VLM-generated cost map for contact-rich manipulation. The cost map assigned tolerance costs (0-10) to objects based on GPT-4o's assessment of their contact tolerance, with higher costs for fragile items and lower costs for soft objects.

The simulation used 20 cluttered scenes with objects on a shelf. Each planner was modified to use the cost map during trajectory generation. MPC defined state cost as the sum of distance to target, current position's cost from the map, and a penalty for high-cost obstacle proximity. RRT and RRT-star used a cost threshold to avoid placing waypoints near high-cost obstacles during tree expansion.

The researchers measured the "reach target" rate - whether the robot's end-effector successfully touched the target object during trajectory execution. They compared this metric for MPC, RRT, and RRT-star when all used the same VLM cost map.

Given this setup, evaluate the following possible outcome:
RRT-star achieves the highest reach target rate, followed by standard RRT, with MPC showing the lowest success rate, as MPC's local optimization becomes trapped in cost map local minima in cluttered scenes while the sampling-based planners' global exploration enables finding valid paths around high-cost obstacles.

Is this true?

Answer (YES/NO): NO